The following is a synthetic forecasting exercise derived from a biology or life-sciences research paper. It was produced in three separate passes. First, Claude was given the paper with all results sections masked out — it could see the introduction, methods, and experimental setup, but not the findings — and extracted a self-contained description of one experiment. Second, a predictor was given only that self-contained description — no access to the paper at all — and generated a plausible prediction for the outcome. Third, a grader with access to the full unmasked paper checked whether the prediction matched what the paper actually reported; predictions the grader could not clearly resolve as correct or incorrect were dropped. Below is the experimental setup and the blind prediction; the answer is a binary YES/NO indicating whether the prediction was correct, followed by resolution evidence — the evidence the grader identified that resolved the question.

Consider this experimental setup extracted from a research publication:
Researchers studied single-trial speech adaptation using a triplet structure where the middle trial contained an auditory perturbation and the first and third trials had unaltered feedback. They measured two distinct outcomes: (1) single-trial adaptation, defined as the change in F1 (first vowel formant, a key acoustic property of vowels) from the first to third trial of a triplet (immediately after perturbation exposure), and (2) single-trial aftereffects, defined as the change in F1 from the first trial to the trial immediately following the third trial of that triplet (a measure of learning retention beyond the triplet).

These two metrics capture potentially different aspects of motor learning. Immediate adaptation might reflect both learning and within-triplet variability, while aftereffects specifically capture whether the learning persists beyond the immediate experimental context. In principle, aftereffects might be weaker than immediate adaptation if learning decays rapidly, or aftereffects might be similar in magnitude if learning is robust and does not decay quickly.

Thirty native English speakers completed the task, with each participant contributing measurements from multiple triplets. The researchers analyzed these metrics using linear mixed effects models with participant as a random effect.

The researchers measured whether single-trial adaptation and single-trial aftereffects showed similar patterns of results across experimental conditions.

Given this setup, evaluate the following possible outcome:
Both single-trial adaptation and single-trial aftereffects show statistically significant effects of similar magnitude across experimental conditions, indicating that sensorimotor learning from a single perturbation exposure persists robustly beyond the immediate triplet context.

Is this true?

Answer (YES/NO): YES